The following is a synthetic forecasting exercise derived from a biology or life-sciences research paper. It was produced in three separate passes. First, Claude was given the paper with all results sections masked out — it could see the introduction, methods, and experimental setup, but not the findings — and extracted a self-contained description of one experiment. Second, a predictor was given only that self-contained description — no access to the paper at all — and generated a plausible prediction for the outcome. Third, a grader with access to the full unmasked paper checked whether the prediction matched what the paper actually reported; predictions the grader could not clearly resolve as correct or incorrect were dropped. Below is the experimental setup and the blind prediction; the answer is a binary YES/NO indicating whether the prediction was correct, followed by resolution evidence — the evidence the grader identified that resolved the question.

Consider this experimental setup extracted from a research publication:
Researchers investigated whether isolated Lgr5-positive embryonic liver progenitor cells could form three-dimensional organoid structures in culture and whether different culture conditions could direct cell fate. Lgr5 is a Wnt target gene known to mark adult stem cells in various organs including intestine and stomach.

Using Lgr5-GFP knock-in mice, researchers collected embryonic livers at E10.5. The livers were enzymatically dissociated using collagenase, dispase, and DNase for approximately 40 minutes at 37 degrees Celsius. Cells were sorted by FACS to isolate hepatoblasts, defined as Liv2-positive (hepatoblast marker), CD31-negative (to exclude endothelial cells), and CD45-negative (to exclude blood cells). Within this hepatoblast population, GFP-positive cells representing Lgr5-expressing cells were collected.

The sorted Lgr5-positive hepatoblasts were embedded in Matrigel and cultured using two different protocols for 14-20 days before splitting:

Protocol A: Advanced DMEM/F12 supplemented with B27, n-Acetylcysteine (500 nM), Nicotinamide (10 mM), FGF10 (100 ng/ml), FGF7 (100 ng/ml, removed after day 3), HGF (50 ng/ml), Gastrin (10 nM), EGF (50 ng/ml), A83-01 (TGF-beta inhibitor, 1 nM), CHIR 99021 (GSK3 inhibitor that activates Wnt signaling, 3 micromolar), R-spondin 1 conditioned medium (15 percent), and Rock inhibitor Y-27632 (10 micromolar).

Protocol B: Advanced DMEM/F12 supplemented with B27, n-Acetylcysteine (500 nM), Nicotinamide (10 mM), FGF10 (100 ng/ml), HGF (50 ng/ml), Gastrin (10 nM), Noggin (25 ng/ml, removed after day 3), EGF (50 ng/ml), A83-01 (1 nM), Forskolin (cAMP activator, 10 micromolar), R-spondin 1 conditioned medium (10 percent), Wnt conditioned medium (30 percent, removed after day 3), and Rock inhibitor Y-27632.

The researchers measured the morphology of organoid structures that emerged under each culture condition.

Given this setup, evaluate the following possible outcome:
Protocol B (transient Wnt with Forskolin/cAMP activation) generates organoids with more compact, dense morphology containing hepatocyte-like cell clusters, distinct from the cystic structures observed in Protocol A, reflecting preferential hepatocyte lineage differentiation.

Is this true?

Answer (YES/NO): NO